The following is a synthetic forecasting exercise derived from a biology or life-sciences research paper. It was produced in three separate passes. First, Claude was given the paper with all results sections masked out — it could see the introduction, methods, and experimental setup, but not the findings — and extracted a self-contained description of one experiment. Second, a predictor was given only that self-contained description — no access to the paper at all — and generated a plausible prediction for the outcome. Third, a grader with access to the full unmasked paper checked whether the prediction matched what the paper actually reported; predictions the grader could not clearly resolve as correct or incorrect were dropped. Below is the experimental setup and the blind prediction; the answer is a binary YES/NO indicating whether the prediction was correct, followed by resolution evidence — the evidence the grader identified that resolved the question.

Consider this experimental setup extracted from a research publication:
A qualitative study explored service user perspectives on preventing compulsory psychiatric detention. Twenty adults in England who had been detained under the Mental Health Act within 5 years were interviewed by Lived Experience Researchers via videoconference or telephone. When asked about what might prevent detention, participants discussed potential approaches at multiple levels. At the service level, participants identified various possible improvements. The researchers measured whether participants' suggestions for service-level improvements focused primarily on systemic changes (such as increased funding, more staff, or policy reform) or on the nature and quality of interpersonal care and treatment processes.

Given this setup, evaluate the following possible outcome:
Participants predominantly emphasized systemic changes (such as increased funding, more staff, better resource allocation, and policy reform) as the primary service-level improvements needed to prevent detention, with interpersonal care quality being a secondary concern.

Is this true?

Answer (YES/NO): NO